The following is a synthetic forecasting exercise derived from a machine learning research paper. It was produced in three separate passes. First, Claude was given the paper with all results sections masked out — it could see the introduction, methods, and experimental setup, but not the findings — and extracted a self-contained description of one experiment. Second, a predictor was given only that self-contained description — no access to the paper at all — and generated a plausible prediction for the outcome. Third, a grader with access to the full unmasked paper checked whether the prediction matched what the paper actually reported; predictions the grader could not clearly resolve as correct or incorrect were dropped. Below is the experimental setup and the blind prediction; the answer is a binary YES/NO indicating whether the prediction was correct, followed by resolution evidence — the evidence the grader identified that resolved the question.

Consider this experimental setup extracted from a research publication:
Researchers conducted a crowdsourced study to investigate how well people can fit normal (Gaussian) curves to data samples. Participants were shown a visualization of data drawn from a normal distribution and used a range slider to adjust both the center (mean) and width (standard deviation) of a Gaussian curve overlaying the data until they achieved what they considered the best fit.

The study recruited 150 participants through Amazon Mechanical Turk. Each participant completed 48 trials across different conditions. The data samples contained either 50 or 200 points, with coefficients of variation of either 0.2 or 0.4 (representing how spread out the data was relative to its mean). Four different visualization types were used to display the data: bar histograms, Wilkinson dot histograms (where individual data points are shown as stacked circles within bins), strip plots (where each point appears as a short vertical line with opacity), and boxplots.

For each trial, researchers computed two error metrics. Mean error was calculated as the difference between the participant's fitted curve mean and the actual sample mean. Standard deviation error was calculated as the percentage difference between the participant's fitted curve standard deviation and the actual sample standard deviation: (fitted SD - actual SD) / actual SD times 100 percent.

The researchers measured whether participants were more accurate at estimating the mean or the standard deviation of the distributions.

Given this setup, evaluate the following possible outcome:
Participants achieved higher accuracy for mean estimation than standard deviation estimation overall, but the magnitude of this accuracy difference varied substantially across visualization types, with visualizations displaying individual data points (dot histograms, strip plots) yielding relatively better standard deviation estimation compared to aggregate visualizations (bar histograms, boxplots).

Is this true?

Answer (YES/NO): NO